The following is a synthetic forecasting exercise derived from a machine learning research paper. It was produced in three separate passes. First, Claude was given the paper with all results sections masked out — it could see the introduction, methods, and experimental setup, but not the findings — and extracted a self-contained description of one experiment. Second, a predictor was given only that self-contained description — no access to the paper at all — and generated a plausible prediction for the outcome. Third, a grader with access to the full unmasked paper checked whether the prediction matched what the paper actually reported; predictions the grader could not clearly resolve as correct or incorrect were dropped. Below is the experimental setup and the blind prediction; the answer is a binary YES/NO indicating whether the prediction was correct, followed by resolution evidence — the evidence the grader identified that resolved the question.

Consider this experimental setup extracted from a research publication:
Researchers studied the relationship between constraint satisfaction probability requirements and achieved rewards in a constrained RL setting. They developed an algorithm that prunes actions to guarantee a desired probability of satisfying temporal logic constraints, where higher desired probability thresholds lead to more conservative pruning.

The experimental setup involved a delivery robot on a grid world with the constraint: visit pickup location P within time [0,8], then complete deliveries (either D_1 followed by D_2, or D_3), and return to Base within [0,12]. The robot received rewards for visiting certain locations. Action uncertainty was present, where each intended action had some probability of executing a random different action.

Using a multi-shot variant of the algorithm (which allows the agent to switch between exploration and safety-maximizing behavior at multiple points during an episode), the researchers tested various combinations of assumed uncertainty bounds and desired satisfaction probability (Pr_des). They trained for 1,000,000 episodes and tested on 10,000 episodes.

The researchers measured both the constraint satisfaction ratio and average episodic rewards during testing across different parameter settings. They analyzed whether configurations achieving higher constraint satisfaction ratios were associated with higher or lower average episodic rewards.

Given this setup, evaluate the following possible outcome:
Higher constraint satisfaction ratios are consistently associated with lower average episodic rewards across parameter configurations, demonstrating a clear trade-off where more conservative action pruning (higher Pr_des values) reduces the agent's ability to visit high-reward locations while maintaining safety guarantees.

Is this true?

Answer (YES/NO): YES